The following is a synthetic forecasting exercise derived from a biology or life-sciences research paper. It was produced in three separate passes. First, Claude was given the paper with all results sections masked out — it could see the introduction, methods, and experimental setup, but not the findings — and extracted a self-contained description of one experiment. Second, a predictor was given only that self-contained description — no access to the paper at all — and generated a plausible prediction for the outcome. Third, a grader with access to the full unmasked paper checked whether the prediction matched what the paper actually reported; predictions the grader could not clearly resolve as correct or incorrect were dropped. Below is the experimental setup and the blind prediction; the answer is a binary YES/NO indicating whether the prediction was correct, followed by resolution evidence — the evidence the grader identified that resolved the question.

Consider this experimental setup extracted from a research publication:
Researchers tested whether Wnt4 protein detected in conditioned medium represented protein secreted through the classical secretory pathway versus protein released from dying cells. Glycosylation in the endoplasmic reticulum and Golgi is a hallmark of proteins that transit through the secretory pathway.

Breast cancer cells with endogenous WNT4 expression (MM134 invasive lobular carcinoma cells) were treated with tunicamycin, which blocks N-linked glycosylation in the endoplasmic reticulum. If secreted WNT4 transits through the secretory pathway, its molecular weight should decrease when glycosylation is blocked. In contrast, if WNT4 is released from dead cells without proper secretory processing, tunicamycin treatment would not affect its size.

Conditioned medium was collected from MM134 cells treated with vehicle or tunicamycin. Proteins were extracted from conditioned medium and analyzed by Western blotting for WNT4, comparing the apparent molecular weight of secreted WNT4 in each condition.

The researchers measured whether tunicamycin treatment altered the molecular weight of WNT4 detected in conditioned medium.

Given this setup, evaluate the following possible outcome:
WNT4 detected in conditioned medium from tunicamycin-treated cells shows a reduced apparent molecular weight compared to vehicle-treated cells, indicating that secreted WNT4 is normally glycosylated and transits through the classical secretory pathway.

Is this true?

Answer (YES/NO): YES